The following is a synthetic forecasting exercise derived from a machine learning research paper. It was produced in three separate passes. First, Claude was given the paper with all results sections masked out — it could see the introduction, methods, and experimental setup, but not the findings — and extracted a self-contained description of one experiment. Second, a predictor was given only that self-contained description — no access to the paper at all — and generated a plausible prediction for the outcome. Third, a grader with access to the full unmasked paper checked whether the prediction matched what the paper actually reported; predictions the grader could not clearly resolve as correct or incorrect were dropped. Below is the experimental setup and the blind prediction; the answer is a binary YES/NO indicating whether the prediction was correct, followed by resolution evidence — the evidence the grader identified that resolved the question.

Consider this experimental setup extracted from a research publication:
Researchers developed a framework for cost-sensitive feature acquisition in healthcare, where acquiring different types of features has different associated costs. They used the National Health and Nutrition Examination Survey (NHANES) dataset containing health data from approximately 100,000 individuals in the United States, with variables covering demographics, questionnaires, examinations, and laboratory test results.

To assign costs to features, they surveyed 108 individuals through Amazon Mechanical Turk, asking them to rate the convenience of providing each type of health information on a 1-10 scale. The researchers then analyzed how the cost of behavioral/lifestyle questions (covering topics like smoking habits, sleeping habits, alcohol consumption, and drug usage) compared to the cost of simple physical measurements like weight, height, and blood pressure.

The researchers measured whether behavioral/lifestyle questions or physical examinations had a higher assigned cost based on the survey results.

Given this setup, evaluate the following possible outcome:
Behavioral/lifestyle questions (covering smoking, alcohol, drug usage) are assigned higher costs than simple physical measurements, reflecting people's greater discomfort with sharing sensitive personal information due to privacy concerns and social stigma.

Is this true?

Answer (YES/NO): NO